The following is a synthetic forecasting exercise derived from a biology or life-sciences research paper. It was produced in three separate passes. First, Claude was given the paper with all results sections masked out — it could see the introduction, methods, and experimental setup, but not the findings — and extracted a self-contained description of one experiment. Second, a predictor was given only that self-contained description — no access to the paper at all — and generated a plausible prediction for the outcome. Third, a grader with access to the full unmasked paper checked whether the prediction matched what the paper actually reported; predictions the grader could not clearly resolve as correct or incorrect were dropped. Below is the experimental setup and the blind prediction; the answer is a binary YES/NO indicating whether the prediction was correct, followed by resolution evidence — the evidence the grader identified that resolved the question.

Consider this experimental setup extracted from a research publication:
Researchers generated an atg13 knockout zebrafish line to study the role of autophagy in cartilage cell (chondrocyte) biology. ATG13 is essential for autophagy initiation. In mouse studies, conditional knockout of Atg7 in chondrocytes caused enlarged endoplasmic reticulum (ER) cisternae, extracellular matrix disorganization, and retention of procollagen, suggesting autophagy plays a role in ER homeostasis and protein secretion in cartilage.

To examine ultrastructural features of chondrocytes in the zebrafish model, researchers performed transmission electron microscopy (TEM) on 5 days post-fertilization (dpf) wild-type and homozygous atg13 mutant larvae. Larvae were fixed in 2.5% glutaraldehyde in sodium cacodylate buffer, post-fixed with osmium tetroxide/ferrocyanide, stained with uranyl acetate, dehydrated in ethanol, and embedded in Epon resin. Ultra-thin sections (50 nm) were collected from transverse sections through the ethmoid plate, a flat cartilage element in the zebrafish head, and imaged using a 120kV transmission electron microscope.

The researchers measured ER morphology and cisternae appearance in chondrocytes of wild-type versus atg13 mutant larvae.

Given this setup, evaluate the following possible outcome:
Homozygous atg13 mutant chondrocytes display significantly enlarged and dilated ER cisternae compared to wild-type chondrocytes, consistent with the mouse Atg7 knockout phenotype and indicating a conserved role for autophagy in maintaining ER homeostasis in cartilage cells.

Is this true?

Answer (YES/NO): NO